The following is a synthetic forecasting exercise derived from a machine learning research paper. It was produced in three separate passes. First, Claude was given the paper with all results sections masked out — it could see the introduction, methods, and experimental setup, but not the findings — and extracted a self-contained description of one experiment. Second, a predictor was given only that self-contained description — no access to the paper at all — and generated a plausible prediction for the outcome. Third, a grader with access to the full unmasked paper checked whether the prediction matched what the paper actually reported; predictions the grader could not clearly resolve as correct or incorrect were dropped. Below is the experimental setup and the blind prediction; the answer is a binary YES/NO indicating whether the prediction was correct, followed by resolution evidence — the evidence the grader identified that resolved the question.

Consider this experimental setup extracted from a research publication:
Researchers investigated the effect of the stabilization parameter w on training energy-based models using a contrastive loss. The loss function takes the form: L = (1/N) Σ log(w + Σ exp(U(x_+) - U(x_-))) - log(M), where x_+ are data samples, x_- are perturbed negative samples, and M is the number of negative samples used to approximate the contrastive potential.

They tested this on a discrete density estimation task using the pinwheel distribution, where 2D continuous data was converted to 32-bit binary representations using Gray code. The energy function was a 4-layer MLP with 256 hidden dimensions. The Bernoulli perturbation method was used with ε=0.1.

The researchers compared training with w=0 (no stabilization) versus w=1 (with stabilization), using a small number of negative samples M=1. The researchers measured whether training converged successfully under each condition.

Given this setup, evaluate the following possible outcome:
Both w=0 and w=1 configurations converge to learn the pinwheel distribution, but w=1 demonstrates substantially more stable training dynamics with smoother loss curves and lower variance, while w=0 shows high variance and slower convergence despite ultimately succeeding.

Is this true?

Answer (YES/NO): NO